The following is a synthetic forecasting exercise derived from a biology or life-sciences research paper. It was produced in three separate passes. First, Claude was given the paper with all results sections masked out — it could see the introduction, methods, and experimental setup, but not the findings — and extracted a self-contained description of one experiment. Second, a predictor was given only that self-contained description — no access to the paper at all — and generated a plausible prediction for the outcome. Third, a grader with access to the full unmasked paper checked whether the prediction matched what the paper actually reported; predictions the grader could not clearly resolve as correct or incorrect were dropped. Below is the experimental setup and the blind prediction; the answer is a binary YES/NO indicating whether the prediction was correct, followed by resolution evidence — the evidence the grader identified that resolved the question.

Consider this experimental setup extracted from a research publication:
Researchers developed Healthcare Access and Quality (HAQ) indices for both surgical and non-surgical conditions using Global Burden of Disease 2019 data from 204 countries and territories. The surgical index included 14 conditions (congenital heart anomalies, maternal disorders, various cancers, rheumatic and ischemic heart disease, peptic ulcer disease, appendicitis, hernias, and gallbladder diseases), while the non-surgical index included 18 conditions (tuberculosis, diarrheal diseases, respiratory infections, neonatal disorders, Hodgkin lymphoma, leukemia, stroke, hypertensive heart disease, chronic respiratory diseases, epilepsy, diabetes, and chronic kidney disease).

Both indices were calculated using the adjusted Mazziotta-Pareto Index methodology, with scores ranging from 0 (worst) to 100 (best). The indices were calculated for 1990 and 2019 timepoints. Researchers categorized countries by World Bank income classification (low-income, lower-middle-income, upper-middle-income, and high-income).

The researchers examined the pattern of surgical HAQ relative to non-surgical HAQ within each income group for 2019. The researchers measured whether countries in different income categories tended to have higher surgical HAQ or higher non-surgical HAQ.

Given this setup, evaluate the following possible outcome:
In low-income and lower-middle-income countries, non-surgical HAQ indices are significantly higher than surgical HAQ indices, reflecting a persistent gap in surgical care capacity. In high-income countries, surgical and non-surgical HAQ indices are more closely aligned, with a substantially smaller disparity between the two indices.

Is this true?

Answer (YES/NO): NO